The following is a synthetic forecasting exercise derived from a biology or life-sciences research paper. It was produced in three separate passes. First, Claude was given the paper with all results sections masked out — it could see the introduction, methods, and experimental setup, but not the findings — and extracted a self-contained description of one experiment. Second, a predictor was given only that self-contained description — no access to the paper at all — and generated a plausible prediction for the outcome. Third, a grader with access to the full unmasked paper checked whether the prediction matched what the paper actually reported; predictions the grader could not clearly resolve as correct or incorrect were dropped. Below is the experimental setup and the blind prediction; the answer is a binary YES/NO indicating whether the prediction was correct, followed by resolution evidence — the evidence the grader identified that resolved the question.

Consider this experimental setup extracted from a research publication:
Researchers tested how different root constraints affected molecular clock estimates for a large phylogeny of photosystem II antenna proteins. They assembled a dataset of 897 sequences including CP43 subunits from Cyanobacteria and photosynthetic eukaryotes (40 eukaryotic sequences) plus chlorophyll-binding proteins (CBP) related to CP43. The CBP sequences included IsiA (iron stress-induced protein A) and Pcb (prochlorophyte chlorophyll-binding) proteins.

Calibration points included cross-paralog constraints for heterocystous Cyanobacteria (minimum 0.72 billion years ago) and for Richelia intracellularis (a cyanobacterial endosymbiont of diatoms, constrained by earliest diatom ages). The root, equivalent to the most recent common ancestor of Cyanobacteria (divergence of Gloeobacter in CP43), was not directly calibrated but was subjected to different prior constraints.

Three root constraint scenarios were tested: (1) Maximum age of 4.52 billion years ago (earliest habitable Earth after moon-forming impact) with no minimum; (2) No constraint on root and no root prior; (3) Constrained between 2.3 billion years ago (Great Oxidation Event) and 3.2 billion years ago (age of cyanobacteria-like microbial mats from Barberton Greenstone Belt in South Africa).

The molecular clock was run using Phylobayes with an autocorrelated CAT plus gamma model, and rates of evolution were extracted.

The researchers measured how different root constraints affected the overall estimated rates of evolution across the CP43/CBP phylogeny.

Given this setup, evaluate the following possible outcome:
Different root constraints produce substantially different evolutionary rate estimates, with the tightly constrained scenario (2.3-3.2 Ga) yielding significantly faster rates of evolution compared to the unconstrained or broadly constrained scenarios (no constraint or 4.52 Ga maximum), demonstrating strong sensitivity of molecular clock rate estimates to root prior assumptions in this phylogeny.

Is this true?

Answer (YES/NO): NO